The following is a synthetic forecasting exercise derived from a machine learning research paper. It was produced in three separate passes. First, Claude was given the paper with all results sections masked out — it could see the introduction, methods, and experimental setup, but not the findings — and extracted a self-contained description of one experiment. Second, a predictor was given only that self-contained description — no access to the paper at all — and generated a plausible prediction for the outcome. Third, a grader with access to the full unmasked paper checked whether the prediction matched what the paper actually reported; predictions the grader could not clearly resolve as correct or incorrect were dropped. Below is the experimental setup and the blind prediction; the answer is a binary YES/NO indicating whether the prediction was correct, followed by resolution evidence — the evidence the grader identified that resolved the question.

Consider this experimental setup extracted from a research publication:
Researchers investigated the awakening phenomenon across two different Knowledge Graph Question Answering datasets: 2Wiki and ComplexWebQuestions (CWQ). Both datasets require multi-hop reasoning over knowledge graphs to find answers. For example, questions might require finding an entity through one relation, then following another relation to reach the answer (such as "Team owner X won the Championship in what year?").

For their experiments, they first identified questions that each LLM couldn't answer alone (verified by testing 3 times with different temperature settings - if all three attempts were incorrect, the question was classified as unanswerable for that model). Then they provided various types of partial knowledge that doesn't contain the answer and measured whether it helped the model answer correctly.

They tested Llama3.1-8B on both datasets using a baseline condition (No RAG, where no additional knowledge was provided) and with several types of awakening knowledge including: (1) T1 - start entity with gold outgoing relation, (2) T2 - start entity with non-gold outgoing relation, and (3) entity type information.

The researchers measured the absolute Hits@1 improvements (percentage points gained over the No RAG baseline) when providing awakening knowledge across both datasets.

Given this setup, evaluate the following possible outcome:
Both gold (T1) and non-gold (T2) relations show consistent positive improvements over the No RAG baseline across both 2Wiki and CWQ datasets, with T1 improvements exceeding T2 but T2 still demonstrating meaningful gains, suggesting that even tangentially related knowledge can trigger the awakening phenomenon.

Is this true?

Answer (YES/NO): NO